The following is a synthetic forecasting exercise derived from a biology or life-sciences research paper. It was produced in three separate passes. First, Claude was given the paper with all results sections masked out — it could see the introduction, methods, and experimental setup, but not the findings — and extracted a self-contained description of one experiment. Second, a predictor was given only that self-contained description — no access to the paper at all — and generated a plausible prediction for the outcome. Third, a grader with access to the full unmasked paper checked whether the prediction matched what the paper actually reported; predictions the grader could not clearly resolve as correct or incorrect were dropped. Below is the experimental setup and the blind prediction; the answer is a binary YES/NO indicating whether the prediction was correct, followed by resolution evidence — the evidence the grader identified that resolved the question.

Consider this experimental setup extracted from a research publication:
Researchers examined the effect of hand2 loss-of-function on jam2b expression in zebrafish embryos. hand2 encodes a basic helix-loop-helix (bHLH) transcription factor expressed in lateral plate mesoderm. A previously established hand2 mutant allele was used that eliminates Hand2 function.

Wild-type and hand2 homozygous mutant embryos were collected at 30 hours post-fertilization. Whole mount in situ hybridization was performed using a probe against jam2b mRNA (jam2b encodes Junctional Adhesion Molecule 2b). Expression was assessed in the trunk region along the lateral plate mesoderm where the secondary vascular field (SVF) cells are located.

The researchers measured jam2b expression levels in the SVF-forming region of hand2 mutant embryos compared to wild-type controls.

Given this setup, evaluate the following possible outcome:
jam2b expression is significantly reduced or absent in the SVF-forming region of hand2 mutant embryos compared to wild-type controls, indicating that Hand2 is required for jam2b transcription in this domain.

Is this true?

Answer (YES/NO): YES